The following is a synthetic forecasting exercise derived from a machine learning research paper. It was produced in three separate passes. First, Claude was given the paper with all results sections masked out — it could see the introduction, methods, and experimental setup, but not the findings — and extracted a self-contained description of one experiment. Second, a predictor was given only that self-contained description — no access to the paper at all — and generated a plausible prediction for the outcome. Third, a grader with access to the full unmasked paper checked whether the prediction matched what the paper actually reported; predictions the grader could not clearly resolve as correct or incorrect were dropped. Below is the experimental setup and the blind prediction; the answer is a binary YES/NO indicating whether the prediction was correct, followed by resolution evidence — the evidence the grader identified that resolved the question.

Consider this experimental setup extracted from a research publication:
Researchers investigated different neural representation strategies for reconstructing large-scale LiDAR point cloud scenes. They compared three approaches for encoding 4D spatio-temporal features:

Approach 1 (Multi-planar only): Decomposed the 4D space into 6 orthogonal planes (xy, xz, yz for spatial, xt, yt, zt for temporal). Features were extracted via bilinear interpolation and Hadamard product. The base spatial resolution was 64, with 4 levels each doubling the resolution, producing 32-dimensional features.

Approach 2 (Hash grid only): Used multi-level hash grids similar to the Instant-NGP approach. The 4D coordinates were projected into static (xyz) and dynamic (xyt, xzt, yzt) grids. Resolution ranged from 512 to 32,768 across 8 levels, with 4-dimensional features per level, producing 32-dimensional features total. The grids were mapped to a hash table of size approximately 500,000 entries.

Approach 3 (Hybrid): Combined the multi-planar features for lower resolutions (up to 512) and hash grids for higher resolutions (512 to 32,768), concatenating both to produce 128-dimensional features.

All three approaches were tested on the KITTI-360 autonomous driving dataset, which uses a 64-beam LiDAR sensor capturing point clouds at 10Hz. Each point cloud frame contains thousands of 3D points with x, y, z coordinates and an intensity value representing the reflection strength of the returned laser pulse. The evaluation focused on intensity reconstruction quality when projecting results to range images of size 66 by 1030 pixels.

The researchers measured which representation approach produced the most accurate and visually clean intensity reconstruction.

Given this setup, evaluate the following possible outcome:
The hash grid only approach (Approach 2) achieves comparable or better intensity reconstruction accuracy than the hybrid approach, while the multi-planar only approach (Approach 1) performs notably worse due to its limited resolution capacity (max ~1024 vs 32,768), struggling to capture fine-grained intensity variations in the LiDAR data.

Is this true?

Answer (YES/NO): NO